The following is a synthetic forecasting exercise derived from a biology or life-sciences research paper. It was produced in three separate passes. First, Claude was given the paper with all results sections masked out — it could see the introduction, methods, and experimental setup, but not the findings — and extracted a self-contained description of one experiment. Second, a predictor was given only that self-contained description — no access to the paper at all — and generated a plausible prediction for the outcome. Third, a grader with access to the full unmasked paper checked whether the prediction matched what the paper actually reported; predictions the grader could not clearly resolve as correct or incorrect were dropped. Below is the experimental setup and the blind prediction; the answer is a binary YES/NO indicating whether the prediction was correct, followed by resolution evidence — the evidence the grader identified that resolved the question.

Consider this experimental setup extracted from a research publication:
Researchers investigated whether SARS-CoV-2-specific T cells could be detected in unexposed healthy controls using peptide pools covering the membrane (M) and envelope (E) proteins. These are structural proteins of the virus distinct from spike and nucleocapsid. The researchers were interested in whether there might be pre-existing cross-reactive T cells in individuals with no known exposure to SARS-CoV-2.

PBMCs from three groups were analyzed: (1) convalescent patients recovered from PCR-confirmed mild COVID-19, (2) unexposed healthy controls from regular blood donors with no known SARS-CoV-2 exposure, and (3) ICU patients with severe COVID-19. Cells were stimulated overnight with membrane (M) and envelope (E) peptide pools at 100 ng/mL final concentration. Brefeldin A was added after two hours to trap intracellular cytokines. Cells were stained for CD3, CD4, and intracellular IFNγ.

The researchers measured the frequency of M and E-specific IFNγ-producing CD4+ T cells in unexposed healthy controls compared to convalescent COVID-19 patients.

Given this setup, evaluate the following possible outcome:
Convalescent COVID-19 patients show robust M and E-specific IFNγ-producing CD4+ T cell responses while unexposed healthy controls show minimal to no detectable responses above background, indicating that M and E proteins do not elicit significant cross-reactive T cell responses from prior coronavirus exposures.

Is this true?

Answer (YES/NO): NO